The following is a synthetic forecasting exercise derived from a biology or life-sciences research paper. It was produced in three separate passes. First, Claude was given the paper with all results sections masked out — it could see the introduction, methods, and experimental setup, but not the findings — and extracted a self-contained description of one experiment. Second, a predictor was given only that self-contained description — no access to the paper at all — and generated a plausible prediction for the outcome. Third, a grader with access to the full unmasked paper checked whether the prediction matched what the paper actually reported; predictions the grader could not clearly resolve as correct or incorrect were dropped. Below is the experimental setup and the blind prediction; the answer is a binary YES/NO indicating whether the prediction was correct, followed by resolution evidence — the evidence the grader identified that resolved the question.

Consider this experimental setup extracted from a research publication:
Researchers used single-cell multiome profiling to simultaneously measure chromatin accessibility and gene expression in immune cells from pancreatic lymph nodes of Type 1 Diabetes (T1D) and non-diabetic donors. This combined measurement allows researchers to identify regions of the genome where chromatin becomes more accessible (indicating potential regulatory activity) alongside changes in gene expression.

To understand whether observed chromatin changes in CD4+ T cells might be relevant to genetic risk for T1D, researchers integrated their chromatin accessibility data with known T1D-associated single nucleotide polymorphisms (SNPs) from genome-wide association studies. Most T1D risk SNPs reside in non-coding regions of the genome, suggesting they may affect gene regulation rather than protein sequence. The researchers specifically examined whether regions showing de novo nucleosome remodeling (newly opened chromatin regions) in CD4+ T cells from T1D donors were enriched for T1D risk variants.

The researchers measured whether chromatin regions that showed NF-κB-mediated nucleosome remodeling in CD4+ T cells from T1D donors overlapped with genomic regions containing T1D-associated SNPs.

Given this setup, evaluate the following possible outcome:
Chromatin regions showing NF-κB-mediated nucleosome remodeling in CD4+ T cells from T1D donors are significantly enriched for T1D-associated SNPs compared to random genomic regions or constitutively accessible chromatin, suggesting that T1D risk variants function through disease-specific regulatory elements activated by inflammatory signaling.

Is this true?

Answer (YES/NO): YES